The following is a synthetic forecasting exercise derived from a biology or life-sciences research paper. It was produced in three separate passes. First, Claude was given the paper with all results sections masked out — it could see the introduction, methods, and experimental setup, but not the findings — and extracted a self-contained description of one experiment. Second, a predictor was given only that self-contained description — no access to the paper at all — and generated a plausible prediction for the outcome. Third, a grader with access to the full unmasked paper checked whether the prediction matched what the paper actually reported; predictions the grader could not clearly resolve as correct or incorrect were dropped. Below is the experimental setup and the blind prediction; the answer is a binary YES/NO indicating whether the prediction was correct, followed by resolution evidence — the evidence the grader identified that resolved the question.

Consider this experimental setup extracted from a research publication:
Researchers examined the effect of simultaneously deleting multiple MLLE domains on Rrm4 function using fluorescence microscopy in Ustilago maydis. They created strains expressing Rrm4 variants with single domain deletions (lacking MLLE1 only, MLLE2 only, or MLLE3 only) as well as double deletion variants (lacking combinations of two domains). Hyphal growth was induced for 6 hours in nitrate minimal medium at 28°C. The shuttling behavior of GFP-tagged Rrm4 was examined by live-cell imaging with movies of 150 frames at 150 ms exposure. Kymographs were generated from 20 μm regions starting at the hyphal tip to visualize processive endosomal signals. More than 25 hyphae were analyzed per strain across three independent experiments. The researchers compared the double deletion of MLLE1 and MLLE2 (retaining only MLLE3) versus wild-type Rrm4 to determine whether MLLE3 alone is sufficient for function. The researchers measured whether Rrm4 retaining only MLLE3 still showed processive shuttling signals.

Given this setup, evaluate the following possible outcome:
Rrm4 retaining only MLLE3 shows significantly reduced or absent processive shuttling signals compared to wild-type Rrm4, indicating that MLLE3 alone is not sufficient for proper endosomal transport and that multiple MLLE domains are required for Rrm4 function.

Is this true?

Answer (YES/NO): NO